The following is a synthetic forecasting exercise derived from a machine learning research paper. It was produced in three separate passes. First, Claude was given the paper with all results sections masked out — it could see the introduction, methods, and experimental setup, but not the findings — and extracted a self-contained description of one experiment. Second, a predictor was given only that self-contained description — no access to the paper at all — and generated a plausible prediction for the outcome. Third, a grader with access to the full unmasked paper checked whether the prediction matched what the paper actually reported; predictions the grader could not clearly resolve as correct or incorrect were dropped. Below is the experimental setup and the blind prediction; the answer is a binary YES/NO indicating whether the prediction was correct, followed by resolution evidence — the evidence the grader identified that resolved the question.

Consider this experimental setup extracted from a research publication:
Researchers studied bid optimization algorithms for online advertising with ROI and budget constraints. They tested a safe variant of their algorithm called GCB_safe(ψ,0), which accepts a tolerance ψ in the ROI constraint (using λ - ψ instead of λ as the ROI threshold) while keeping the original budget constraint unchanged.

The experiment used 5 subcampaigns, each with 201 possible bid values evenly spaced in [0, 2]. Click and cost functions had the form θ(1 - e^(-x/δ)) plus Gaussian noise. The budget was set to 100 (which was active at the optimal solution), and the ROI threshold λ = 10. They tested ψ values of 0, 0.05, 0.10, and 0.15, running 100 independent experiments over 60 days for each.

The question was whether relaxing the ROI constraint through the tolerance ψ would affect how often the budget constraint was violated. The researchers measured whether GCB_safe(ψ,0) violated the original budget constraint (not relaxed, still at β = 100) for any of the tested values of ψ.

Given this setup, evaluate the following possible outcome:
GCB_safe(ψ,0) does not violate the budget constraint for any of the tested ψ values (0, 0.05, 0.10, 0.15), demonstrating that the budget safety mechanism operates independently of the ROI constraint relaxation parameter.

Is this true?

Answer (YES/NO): YES